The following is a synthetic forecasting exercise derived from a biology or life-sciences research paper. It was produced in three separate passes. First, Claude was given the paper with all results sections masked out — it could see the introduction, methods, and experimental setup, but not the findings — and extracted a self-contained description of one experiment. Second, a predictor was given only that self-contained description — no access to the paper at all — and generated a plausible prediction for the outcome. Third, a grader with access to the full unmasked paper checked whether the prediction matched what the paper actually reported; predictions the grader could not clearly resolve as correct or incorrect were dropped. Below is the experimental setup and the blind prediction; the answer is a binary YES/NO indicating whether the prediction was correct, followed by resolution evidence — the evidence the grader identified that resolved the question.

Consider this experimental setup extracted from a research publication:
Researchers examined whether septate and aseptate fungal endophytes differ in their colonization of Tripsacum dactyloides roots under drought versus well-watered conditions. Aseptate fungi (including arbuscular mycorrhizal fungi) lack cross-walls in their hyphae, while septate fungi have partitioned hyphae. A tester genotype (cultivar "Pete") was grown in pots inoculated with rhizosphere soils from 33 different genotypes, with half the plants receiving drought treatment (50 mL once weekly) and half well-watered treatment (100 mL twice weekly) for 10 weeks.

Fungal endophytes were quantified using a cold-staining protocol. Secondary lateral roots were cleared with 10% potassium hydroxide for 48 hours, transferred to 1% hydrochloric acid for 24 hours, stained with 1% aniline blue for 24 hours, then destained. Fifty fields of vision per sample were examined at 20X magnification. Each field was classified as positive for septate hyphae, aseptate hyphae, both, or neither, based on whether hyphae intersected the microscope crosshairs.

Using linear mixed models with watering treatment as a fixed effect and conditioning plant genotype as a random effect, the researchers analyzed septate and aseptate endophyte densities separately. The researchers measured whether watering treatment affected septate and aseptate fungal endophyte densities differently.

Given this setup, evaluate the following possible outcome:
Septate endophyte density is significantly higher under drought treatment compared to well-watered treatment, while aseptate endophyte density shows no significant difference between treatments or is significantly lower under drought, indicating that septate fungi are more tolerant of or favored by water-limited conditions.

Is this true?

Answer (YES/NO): YES